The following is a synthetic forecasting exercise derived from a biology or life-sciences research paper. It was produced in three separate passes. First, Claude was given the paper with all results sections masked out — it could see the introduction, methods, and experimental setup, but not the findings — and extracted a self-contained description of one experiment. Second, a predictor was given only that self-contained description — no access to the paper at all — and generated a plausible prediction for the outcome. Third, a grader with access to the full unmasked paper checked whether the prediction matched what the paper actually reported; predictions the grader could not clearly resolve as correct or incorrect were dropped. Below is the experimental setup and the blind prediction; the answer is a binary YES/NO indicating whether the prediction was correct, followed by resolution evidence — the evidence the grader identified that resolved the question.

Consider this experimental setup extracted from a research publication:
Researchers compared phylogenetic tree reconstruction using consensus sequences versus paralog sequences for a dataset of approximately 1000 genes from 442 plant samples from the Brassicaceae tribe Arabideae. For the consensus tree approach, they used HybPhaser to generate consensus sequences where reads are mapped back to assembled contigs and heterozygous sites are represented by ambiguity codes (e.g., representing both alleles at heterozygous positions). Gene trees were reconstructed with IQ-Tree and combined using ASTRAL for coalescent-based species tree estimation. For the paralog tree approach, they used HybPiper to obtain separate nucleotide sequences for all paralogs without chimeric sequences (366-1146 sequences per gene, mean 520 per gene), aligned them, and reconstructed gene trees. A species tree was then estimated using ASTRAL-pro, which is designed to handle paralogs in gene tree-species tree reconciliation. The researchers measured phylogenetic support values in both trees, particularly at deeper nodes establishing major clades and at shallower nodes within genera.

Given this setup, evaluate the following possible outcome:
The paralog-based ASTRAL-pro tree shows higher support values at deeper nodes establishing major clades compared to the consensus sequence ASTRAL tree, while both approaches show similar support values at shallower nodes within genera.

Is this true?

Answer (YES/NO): NO